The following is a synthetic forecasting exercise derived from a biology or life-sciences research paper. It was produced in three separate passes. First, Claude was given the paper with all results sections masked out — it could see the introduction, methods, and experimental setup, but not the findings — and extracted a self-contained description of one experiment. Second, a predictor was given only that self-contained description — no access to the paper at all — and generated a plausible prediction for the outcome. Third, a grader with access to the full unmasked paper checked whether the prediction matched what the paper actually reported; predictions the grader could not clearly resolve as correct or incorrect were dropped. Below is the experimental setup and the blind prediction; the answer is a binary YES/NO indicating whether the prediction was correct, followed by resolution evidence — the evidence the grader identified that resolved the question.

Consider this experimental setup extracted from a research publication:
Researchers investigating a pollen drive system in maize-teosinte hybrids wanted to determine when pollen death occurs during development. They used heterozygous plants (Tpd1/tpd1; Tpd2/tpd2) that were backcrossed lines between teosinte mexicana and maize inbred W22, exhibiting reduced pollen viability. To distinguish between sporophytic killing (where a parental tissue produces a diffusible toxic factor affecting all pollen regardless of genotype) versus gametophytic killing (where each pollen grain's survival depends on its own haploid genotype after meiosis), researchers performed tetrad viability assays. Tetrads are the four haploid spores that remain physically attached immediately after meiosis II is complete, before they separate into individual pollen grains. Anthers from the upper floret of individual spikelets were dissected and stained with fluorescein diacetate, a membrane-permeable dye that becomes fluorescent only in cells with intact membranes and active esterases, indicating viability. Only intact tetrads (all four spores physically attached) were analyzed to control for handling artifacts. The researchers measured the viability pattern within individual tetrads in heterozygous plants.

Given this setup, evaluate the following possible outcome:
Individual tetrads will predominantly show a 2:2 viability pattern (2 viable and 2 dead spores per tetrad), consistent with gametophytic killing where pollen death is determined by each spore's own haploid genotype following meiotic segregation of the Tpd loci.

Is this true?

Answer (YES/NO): NO